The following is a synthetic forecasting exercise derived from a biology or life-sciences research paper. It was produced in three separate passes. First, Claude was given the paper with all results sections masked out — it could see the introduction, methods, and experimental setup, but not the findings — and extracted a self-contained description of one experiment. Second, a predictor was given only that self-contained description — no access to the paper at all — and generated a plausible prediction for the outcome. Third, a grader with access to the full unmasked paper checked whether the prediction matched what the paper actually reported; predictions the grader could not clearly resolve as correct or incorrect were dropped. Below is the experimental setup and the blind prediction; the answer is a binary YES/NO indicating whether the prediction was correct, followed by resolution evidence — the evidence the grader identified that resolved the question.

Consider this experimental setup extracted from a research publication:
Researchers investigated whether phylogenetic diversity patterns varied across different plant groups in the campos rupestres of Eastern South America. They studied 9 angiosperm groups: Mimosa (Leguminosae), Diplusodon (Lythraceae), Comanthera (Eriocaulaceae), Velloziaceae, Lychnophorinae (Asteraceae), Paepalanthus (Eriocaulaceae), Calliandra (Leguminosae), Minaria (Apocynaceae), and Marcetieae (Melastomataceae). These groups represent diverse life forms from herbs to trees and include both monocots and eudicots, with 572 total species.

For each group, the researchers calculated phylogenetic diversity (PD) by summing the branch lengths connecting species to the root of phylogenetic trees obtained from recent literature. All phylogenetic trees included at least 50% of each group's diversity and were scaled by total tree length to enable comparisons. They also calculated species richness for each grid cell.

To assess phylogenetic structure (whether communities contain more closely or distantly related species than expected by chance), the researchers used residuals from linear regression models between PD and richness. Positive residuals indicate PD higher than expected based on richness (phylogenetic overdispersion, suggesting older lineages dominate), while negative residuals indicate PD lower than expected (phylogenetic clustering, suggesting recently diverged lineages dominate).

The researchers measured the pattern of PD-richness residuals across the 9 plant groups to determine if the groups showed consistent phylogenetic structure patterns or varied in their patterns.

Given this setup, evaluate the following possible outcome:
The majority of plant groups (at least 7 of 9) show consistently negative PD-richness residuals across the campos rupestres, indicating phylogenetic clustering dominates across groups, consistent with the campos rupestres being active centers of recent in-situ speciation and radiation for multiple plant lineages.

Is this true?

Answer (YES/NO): NO